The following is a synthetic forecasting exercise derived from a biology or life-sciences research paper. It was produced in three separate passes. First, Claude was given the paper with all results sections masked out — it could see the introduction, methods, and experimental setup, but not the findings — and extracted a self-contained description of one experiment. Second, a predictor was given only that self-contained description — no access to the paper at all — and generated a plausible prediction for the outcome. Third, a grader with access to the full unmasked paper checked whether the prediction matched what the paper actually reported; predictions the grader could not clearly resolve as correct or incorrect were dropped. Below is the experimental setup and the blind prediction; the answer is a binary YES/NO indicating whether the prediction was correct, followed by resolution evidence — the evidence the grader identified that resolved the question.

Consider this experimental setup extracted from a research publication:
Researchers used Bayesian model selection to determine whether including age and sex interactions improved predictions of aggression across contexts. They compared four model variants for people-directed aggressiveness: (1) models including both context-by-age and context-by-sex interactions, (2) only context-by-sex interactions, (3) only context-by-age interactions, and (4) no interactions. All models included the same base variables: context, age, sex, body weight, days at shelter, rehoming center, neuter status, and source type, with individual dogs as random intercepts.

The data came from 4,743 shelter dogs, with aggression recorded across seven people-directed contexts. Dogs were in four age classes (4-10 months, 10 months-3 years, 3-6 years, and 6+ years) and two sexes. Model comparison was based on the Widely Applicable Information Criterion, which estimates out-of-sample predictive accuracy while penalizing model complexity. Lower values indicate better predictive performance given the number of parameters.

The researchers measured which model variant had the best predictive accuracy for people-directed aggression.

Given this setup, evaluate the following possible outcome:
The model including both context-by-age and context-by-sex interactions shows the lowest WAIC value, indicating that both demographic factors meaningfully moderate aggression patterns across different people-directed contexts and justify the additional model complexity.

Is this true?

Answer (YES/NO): YES